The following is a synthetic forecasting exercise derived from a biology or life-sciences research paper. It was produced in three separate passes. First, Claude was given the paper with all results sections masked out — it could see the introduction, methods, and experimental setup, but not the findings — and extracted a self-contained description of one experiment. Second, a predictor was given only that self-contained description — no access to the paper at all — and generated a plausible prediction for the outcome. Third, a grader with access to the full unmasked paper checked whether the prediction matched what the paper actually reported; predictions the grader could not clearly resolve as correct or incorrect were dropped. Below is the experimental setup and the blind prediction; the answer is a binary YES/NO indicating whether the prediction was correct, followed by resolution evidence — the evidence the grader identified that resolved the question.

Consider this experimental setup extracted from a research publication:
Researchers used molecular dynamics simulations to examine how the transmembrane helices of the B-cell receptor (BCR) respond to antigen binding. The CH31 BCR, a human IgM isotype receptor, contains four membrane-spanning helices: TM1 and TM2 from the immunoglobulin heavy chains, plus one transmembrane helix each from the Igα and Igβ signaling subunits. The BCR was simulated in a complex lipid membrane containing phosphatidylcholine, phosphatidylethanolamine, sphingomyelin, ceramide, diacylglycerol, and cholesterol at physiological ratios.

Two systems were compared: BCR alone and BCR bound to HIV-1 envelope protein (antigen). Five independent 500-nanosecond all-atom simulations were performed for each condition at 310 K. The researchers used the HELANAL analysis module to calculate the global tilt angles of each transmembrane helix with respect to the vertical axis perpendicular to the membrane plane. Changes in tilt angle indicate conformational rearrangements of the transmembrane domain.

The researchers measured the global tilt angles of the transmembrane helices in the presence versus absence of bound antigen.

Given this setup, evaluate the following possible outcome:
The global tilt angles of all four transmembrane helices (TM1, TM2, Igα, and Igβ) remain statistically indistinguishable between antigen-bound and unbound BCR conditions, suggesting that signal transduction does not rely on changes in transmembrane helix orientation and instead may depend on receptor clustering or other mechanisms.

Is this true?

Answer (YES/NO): NO